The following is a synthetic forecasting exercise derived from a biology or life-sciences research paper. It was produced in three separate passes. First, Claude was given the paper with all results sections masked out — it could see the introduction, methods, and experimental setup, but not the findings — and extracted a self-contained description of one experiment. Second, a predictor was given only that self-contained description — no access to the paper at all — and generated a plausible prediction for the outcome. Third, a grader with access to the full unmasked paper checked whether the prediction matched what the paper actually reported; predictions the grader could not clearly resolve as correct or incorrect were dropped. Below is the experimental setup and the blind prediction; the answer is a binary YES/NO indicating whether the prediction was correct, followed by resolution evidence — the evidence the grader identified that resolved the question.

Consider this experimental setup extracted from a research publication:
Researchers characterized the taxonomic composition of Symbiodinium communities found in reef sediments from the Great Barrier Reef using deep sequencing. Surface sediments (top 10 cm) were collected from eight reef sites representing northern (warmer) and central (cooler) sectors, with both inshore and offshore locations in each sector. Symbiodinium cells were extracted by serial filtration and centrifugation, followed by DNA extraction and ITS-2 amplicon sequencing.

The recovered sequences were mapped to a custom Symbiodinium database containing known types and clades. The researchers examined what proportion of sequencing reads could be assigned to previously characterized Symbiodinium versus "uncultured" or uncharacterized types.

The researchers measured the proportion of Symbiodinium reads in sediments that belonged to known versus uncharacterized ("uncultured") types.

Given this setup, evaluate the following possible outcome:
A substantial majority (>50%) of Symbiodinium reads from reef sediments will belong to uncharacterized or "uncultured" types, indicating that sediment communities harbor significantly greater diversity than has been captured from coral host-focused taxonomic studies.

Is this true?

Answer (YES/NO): YES